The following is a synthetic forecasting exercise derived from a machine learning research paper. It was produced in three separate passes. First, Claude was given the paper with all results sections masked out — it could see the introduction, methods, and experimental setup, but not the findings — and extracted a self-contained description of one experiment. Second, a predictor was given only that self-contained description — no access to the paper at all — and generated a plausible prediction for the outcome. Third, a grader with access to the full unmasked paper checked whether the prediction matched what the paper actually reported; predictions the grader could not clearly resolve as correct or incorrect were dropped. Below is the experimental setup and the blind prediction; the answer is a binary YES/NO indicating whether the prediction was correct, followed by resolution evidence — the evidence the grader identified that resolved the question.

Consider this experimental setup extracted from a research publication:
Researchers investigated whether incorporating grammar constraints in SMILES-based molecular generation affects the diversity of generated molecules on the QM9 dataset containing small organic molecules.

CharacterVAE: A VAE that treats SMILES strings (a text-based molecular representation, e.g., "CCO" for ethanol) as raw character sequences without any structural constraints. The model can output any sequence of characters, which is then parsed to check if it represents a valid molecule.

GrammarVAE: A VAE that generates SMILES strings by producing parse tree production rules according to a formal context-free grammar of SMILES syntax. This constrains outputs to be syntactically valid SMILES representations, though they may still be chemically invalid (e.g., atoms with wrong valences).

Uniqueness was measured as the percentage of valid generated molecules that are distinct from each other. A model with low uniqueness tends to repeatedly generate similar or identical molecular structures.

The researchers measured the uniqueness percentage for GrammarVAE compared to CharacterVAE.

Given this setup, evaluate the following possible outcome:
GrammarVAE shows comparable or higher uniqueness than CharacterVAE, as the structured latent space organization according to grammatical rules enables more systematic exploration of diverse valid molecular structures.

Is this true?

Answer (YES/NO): NO